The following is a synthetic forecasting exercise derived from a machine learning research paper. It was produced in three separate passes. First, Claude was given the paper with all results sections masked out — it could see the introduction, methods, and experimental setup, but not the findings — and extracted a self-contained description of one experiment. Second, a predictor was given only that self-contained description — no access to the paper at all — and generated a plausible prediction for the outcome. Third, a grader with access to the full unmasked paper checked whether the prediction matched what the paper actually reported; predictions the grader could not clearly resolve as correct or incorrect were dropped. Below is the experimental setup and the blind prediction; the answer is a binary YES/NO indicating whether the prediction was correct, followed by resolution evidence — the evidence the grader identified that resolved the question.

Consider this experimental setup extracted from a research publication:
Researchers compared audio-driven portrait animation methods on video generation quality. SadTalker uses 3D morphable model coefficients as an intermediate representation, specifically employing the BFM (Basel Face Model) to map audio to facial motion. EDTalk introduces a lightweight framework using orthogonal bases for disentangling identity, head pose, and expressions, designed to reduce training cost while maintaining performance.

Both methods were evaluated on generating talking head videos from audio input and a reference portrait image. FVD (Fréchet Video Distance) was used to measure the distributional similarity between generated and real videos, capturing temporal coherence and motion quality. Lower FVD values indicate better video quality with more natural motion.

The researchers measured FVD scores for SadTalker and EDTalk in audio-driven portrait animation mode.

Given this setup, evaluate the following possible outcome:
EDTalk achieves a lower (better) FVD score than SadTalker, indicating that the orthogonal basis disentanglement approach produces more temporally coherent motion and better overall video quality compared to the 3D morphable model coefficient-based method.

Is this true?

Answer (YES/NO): NO